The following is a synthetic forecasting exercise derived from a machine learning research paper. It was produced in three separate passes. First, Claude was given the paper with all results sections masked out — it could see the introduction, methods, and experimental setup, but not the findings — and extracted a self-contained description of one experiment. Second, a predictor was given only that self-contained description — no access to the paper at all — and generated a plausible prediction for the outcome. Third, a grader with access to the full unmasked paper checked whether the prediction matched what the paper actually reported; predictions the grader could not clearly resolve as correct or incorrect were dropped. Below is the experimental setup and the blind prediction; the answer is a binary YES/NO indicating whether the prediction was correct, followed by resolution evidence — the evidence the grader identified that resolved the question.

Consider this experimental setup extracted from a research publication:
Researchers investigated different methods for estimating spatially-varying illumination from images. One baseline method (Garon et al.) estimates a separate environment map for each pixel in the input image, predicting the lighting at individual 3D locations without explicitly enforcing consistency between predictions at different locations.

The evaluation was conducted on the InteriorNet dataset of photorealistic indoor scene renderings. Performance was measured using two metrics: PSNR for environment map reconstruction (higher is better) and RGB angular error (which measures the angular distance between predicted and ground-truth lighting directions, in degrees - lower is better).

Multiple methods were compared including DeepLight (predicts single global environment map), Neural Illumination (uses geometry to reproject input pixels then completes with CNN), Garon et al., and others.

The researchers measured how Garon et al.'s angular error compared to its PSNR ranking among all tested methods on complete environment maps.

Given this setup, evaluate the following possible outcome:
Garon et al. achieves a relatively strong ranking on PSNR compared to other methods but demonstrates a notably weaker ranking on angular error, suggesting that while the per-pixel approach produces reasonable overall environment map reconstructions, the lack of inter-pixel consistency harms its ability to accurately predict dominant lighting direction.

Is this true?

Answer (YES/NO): NO